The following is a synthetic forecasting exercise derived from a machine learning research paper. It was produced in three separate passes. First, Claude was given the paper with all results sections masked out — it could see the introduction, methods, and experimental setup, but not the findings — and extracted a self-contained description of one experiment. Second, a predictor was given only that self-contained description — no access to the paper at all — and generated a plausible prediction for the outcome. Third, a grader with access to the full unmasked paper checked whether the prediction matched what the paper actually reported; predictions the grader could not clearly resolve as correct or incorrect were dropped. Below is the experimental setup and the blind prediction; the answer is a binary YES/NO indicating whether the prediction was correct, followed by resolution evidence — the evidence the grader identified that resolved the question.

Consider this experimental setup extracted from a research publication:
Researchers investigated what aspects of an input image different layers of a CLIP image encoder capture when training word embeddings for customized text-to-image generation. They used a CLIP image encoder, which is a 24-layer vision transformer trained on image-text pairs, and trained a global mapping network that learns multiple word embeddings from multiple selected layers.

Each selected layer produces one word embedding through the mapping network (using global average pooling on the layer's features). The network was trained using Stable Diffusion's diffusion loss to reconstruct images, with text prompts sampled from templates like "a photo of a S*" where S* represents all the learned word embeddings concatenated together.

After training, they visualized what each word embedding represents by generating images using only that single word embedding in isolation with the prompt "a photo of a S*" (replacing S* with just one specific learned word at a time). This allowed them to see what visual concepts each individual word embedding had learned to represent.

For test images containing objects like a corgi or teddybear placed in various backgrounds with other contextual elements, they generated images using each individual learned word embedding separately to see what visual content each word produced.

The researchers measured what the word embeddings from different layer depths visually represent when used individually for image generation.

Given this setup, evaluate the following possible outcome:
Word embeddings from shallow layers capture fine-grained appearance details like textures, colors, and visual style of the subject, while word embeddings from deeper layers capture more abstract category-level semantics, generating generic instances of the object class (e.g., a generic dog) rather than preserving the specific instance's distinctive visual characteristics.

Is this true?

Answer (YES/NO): NO